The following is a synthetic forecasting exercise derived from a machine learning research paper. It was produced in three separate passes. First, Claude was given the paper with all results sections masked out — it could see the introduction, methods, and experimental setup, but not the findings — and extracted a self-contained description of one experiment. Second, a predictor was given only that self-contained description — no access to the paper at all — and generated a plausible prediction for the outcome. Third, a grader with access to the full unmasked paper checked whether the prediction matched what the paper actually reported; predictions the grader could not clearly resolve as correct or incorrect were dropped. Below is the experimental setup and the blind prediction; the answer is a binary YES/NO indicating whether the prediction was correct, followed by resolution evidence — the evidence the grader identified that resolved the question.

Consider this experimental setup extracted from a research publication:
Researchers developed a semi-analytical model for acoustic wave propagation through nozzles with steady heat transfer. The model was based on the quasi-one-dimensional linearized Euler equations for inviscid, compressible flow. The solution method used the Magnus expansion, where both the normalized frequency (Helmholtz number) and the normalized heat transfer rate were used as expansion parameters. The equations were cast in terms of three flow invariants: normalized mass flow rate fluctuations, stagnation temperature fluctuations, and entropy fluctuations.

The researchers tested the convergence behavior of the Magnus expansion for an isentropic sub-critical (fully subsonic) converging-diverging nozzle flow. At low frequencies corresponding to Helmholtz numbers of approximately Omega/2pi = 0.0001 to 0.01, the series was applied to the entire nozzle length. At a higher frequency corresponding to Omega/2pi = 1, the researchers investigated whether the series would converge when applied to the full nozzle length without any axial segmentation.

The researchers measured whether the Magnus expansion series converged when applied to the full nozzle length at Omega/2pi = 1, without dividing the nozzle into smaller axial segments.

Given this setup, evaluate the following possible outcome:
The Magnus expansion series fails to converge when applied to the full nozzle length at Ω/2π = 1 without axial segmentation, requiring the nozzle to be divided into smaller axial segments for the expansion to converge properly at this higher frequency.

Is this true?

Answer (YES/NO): YES